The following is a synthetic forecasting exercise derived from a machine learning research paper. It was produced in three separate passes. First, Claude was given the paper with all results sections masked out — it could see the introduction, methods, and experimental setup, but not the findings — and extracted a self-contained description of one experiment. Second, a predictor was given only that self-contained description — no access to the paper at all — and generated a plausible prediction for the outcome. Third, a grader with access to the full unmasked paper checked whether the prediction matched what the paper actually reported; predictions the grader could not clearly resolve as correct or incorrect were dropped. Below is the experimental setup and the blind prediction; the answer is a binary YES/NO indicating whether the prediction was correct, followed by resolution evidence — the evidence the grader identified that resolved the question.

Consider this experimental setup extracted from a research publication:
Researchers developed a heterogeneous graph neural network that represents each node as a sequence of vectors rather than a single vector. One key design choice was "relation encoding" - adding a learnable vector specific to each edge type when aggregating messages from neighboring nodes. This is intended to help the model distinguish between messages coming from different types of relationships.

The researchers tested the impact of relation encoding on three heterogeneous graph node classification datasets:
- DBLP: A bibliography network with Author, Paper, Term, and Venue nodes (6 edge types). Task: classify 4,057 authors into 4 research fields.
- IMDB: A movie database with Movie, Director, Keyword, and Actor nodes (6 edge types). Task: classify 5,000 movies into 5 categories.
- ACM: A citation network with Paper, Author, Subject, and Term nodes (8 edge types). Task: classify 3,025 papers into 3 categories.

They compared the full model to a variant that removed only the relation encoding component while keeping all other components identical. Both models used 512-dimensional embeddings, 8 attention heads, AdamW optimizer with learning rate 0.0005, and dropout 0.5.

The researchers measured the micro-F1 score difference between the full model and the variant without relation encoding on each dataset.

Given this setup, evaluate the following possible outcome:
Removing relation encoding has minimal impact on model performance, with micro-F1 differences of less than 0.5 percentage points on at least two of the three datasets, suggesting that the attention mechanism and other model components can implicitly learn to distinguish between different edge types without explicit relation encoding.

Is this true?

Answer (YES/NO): YES